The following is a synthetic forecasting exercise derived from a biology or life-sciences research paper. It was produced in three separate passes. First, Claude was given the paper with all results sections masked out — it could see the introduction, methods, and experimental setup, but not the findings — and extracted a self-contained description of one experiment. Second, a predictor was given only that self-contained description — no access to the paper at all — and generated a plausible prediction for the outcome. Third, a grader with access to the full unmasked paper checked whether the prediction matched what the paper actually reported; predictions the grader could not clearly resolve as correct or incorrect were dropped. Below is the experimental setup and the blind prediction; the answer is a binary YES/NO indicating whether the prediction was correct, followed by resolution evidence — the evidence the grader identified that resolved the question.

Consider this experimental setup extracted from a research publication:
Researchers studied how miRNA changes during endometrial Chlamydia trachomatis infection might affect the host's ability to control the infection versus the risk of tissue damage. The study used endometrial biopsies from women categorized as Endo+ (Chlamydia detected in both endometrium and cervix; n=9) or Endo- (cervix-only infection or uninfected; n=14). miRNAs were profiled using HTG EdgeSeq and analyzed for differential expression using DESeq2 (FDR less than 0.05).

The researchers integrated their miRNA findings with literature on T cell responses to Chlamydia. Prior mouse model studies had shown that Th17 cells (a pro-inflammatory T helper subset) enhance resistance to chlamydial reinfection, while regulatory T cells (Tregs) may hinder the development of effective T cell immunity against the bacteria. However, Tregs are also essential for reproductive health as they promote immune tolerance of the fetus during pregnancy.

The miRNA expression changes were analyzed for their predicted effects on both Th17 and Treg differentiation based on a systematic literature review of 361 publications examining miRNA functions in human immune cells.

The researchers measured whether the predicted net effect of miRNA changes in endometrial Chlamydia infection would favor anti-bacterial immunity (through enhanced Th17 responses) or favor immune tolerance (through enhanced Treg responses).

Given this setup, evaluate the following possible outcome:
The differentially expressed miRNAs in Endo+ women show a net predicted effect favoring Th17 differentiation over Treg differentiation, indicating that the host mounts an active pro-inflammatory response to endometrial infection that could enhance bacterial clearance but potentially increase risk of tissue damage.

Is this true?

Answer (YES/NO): NO